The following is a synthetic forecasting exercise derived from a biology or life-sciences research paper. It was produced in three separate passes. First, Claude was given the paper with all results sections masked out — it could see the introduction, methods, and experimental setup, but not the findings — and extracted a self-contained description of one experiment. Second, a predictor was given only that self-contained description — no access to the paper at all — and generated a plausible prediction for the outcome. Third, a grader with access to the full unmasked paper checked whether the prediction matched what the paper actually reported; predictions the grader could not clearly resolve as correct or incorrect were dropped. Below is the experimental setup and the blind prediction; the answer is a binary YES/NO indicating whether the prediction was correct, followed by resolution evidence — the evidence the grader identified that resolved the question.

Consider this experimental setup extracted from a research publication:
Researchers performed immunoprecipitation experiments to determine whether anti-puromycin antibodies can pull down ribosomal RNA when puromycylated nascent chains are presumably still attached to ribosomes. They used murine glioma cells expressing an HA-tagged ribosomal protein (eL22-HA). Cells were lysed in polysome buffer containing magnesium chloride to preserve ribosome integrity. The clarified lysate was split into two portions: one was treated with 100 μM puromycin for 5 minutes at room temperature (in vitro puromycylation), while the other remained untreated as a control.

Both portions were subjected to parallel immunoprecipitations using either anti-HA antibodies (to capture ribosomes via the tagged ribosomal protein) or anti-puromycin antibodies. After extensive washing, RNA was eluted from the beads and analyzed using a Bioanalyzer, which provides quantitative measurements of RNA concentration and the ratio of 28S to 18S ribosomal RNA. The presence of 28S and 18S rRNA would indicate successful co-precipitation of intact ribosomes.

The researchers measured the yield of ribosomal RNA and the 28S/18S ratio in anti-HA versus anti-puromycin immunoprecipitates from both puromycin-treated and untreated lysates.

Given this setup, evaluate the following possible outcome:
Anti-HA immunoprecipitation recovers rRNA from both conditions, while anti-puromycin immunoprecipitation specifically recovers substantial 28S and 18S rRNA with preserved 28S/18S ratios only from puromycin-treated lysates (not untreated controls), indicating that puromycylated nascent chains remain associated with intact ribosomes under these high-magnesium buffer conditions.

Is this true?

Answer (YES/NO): NO